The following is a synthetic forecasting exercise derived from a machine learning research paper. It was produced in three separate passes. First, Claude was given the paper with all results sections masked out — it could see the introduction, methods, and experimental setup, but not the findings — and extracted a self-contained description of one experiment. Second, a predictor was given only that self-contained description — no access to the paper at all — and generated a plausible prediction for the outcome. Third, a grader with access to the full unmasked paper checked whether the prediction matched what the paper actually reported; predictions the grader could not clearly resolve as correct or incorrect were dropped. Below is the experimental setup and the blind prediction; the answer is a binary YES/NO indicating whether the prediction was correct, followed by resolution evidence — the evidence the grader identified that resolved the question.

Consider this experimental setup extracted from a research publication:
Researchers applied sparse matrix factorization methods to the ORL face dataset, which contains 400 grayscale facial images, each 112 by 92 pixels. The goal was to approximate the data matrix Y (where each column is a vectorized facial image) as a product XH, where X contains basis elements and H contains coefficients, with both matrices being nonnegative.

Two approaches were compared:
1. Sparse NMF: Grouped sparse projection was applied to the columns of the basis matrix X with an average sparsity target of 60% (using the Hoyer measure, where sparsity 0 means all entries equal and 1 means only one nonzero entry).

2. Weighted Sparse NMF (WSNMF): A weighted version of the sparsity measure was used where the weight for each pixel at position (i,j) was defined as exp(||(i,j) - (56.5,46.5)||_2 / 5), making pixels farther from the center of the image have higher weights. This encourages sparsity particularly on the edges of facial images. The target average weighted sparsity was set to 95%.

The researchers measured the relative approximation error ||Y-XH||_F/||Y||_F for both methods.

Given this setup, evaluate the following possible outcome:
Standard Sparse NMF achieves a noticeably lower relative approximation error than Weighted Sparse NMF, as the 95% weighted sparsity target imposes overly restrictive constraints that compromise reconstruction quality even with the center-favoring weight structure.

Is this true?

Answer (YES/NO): NO